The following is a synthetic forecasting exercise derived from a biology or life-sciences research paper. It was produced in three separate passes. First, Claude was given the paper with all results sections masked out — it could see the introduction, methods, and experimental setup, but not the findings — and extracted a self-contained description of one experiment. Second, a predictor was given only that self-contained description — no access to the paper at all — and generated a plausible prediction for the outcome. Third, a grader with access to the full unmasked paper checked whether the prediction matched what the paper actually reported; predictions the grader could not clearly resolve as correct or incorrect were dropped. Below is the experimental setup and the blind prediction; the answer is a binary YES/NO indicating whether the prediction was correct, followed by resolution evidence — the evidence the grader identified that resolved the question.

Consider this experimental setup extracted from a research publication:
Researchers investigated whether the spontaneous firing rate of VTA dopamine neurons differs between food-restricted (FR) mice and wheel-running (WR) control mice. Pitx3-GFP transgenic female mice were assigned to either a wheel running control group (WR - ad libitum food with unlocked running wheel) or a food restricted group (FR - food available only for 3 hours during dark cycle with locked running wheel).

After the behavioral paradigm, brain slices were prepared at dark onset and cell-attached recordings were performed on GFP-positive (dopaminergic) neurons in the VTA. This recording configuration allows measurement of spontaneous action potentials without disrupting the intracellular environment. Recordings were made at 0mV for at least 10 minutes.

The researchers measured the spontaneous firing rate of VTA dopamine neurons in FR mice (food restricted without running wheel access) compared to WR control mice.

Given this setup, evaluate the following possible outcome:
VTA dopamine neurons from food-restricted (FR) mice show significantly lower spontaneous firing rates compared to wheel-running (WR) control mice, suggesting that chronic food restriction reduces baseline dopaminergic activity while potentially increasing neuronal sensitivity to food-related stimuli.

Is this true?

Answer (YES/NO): NO